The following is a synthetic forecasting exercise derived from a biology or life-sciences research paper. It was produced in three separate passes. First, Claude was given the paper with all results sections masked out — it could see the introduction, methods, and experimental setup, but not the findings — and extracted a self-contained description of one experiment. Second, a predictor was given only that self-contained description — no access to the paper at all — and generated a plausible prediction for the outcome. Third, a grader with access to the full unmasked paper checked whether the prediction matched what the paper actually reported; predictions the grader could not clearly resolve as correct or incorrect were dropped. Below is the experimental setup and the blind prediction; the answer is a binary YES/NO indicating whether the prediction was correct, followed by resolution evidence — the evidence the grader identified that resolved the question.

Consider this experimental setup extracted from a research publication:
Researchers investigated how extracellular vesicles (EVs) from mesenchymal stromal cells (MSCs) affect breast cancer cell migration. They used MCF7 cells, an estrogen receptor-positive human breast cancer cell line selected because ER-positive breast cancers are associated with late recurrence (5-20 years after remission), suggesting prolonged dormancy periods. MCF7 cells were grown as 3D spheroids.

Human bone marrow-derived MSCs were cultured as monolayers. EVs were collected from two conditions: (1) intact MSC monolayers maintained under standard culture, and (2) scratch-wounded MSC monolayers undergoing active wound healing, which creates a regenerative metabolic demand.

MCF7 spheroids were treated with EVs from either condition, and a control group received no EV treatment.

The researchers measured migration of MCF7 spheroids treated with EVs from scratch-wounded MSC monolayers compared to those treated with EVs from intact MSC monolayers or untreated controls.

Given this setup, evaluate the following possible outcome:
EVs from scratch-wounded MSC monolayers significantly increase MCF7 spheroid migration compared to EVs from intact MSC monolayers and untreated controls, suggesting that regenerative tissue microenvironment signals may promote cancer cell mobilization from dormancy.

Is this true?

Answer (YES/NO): NO